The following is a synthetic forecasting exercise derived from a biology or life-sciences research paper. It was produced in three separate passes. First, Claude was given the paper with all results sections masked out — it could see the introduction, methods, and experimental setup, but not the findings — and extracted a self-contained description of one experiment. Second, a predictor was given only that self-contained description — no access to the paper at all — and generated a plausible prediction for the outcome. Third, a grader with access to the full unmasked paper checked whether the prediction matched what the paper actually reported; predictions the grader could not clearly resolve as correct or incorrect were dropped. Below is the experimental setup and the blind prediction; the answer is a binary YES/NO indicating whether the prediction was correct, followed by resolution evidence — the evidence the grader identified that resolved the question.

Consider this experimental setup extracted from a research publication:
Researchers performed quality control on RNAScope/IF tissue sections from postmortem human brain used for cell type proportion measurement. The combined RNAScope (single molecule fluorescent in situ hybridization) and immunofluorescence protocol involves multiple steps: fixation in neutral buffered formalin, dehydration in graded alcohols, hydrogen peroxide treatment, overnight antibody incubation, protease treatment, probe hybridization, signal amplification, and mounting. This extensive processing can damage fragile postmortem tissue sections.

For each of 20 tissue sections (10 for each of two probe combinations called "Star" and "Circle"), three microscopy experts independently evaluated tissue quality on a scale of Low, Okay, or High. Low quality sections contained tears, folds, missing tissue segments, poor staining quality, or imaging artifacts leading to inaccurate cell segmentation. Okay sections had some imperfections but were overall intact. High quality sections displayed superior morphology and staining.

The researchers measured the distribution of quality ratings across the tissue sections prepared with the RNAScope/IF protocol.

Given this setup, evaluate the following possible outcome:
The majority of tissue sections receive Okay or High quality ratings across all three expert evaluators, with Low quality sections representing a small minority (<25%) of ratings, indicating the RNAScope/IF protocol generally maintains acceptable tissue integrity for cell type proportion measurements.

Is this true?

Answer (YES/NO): NO